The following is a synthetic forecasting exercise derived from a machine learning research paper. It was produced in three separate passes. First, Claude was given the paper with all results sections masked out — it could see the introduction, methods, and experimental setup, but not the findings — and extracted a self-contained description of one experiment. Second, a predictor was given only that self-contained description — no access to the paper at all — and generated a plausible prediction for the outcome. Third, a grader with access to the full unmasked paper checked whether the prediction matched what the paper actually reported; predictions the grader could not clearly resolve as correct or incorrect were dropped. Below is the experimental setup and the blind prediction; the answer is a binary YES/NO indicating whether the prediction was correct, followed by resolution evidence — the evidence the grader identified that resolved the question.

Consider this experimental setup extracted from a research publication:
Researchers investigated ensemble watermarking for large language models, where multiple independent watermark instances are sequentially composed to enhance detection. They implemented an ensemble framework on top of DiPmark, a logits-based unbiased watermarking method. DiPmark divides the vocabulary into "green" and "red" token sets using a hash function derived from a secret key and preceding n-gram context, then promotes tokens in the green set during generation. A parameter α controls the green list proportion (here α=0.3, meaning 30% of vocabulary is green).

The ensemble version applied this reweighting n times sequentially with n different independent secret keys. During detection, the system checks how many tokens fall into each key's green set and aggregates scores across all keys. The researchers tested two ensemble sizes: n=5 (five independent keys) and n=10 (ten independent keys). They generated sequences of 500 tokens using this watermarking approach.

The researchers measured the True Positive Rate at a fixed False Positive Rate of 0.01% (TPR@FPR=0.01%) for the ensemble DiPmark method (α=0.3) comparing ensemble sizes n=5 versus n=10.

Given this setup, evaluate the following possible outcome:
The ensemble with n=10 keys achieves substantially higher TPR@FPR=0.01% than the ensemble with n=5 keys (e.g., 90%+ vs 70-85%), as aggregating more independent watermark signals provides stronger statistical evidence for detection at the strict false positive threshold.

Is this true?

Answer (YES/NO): NO